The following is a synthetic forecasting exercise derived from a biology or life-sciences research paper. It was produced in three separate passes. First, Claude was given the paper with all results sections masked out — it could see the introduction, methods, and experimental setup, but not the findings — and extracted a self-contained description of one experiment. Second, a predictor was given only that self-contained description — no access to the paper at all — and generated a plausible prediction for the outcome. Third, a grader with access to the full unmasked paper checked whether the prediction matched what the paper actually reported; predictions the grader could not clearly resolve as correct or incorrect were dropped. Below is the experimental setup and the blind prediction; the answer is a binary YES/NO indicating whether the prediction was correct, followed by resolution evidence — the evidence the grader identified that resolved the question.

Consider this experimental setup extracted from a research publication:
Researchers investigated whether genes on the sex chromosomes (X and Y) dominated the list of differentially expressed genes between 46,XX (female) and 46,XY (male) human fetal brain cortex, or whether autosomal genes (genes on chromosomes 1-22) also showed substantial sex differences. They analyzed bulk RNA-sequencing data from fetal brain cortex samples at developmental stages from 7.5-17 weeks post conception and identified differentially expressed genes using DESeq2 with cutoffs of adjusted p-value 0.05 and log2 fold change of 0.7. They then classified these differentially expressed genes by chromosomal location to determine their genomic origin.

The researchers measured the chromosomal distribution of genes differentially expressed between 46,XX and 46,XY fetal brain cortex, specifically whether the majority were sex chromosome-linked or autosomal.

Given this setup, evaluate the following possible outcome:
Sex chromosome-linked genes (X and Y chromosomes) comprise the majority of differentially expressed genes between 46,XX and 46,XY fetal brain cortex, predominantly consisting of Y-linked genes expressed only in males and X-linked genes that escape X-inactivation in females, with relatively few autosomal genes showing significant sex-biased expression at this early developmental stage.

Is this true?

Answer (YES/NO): NO